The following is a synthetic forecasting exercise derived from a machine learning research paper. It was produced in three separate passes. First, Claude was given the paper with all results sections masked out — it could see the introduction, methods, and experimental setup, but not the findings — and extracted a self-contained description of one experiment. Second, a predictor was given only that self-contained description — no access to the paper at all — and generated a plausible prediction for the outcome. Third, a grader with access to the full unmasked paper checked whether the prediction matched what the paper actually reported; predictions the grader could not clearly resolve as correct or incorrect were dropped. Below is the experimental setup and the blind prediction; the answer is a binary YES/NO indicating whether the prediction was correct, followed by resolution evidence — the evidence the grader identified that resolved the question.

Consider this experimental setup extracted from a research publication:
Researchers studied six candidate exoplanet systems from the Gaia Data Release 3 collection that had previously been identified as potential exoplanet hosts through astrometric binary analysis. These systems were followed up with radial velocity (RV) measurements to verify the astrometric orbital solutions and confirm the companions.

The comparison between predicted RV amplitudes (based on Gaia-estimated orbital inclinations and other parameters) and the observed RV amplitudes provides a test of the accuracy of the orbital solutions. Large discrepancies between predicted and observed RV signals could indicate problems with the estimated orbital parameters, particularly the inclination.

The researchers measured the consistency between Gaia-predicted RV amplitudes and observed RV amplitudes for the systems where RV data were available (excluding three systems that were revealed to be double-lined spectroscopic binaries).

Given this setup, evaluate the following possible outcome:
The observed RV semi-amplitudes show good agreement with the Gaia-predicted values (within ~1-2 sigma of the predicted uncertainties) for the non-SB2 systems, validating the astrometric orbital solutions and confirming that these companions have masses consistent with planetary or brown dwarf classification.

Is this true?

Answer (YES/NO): NO